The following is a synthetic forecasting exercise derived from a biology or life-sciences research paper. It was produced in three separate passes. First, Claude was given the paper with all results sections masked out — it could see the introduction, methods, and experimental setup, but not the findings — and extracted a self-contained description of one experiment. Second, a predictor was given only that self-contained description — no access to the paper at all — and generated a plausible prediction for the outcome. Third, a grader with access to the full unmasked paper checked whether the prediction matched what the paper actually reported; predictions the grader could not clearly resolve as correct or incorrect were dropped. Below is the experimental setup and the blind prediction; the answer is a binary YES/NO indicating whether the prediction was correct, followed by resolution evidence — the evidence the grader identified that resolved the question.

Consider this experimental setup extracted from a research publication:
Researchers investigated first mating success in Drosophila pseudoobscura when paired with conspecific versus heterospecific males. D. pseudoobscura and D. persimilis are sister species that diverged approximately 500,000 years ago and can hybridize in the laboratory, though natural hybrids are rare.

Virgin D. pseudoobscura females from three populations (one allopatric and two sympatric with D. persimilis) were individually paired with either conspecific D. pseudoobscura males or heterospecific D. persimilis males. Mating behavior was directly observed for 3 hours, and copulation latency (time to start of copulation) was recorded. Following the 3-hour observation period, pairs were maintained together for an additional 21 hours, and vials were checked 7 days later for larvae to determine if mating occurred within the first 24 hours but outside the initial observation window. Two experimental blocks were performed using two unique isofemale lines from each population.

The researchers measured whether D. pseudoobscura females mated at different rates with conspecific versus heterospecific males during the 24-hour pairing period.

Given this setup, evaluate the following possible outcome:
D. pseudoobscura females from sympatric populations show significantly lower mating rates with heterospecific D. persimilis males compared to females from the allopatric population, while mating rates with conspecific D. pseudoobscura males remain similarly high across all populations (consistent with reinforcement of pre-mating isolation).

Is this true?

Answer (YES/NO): NO